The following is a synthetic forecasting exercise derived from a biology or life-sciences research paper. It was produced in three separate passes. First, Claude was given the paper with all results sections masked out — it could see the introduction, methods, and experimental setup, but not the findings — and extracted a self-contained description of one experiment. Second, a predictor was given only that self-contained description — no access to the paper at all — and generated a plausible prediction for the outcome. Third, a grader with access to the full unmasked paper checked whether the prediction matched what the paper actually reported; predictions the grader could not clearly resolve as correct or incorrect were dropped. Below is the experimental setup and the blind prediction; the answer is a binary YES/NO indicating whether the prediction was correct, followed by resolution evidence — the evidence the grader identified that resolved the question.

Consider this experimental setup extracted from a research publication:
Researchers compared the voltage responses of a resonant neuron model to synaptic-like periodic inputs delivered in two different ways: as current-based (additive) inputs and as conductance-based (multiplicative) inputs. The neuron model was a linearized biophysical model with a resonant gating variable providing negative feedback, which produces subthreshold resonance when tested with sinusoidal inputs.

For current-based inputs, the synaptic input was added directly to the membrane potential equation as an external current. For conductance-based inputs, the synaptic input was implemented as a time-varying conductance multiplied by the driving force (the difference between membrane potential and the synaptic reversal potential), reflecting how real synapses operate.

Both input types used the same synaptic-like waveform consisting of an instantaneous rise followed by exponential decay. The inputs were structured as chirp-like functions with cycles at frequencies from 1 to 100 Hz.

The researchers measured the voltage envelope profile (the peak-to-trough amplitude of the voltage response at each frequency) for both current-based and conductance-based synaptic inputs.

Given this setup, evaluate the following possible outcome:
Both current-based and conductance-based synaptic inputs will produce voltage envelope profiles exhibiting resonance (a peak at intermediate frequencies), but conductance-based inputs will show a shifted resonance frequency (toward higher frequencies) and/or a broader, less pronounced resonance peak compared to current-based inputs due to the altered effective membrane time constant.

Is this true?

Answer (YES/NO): NO